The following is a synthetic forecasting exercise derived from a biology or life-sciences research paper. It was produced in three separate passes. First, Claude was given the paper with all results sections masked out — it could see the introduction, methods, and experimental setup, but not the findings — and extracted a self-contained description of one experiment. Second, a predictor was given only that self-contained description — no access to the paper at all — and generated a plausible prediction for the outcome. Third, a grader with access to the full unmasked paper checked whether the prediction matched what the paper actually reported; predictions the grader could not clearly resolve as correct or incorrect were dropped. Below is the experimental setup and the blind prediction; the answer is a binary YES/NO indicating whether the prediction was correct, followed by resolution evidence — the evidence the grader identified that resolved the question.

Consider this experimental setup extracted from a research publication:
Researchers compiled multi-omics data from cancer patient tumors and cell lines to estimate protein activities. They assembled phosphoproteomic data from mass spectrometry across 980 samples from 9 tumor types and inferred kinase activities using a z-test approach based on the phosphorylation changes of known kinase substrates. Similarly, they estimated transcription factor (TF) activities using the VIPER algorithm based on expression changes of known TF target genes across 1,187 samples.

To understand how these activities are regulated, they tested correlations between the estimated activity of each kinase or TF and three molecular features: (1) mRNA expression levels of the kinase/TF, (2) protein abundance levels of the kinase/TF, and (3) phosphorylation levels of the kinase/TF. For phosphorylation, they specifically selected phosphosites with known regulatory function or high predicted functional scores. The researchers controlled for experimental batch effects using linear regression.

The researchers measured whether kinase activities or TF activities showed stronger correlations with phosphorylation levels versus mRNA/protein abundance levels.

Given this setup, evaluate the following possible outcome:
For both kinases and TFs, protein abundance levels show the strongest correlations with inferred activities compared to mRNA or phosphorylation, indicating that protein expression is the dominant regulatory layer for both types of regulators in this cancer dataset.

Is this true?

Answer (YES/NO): NO